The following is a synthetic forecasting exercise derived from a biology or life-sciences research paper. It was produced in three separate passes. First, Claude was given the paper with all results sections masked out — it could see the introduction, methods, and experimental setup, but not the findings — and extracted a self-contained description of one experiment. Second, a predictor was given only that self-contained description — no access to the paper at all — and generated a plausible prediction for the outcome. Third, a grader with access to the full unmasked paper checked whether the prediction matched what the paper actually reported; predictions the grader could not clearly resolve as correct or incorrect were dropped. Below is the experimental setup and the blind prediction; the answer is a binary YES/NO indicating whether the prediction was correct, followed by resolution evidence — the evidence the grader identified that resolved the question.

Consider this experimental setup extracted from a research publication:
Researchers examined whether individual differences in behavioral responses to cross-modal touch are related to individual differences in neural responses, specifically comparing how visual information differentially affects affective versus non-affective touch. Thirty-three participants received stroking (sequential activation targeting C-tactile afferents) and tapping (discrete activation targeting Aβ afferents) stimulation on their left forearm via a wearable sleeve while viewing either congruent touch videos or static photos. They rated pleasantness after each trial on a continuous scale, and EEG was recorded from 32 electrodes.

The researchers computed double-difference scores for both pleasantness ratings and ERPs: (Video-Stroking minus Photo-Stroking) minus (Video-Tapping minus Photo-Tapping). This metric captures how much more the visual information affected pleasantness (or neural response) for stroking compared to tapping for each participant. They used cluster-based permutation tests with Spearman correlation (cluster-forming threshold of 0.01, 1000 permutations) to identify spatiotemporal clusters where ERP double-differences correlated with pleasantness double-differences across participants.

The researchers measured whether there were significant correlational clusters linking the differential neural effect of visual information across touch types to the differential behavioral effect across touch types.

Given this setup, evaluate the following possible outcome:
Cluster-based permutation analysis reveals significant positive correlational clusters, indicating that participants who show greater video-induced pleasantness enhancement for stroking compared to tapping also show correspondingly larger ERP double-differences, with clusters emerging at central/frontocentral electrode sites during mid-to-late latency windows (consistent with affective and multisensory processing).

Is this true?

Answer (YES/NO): NO